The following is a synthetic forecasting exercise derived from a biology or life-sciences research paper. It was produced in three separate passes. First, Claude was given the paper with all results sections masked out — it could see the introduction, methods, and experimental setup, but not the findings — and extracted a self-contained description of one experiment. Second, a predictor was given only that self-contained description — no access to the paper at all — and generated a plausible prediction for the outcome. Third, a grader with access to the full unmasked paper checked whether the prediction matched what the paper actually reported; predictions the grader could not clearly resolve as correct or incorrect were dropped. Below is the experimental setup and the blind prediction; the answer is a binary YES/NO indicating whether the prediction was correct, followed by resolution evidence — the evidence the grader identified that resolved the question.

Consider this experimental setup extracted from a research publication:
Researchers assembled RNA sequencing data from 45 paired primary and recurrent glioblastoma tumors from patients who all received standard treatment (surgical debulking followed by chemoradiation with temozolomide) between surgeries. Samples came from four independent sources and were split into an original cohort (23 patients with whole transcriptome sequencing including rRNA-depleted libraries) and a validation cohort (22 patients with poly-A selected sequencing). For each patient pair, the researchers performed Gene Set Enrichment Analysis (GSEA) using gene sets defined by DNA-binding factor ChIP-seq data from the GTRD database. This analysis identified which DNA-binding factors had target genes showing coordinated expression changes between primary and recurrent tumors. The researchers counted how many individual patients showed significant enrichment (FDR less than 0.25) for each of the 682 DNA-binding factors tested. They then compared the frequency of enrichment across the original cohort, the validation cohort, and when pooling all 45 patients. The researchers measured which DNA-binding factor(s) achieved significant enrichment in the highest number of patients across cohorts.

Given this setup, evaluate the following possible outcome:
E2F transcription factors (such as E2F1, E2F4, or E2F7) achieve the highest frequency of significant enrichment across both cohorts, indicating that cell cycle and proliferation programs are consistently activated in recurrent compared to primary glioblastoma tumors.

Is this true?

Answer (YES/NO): NO